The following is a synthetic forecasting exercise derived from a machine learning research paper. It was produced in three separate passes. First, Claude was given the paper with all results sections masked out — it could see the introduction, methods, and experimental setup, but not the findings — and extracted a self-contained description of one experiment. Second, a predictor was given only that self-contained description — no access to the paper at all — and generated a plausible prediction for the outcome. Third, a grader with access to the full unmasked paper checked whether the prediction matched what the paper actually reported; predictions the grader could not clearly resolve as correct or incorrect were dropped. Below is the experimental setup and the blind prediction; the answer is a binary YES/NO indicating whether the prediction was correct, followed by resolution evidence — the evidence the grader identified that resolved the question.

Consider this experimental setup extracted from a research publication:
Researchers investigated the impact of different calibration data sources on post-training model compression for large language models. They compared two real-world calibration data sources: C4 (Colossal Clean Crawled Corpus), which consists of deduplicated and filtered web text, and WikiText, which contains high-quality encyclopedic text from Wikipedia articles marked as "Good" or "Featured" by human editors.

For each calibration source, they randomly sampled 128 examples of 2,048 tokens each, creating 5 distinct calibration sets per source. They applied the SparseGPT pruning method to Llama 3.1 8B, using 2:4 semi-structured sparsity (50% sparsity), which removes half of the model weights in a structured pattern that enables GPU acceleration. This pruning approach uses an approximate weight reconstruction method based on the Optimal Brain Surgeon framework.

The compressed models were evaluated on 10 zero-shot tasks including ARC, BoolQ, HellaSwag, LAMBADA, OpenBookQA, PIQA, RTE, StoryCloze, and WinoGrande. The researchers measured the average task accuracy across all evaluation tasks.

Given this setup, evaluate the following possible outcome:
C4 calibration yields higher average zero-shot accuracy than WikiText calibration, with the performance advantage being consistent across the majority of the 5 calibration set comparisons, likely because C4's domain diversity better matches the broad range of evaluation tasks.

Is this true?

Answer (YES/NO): YES